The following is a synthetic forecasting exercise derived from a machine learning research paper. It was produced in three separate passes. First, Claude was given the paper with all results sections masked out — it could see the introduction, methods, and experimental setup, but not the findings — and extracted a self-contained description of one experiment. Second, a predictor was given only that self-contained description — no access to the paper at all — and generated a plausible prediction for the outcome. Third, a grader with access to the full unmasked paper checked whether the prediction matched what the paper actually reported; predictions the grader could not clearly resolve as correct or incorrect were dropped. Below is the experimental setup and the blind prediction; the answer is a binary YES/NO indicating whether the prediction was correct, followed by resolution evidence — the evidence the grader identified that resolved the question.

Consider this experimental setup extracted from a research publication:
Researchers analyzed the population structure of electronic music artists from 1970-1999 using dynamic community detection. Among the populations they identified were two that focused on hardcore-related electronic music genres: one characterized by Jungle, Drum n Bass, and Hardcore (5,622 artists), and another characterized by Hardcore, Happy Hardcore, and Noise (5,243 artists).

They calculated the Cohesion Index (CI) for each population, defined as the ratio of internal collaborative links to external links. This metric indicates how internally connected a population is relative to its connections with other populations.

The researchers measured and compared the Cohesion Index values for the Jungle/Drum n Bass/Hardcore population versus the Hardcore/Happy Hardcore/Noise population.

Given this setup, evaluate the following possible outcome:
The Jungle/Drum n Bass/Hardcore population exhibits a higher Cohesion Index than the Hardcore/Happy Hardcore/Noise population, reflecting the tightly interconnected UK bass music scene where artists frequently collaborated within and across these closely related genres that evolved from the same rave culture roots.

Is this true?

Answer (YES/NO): NO